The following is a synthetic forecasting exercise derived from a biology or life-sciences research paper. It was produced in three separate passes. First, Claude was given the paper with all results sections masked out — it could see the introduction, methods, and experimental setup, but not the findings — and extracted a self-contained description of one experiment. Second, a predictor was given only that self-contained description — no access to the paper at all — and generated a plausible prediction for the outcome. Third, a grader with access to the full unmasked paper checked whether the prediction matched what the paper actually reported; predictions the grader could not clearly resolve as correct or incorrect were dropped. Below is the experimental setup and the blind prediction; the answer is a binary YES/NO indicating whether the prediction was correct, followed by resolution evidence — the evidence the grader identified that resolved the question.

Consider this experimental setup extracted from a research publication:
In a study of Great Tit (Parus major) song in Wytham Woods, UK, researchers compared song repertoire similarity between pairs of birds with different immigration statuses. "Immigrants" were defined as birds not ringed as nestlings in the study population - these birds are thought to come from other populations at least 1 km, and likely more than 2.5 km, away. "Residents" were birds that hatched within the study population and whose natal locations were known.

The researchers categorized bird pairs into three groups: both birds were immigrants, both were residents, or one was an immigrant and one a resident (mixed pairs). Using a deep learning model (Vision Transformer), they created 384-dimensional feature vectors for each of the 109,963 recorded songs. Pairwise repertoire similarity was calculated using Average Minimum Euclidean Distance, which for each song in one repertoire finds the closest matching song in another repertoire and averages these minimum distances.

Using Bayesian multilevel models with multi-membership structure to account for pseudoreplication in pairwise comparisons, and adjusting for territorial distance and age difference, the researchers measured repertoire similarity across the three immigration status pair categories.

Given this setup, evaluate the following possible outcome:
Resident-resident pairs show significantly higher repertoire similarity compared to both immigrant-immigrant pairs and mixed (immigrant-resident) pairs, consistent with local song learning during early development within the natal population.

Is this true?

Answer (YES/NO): NO